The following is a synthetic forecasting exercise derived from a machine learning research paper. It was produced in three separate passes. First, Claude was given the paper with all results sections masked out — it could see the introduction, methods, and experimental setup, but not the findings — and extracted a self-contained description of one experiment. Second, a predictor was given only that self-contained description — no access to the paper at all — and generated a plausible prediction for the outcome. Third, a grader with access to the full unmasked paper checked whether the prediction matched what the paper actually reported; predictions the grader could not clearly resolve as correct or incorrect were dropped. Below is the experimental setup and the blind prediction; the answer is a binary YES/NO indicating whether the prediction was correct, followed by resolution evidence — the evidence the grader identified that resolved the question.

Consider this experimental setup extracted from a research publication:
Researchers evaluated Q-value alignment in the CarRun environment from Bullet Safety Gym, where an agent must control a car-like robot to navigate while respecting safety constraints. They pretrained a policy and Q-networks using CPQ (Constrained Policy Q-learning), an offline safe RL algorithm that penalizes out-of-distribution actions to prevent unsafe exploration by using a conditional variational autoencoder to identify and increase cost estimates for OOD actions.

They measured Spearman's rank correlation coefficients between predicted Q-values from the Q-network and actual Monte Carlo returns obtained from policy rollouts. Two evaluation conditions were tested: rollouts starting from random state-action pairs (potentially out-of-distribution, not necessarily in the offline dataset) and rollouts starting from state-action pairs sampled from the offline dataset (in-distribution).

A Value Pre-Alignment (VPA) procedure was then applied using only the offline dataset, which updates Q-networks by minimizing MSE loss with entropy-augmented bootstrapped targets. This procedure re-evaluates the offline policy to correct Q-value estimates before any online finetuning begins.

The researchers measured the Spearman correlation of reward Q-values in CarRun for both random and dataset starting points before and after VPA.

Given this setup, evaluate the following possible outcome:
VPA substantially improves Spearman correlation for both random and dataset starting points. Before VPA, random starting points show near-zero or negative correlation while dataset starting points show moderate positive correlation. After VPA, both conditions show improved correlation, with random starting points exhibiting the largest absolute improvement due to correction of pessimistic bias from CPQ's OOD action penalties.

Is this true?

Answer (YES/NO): NO